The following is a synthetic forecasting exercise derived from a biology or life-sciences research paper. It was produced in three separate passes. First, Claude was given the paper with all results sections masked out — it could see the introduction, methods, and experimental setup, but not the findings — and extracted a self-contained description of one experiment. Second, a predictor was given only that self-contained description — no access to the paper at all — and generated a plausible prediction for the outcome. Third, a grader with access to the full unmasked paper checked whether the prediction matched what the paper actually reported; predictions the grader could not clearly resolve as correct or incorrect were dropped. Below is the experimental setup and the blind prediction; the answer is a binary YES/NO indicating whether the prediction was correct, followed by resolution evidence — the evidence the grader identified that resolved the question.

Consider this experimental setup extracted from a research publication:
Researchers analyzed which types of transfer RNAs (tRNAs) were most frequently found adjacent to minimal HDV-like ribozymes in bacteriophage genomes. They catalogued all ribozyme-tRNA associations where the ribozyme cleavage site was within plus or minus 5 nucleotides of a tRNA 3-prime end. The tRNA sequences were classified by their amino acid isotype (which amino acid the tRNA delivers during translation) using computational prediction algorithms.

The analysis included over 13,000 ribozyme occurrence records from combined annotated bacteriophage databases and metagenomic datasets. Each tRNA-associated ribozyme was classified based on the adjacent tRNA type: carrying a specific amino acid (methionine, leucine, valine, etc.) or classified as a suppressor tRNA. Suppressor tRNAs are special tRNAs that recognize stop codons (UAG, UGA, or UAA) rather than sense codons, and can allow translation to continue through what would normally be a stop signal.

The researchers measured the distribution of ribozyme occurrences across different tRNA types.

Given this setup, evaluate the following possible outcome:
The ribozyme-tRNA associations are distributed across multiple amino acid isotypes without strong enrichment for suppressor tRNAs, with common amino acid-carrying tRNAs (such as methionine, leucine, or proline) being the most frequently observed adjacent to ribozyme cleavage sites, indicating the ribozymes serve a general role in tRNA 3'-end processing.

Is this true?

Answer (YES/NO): NO